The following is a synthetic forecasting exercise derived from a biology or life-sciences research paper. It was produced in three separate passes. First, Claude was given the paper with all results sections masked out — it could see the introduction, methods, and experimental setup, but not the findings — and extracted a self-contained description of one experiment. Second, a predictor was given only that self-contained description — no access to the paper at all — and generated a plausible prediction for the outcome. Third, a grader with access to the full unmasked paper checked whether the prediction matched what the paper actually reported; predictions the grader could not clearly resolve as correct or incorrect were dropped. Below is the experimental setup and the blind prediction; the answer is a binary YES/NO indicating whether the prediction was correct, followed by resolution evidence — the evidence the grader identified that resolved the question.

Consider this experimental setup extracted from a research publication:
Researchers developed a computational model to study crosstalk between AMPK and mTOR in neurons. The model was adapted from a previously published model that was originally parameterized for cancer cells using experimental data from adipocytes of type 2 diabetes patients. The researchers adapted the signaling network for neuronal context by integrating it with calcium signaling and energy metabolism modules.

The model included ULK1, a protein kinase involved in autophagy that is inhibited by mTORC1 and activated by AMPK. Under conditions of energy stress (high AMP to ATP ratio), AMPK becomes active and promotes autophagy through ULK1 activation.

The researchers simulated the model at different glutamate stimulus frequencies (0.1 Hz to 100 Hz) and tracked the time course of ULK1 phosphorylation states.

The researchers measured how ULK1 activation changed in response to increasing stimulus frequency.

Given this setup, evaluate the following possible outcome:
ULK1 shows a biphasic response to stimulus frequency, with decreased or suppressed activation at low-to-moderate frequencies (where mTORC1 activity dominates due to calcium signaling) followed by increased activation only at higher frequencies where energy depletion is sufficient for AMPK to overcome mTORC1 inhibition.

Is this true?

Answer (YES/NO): NO